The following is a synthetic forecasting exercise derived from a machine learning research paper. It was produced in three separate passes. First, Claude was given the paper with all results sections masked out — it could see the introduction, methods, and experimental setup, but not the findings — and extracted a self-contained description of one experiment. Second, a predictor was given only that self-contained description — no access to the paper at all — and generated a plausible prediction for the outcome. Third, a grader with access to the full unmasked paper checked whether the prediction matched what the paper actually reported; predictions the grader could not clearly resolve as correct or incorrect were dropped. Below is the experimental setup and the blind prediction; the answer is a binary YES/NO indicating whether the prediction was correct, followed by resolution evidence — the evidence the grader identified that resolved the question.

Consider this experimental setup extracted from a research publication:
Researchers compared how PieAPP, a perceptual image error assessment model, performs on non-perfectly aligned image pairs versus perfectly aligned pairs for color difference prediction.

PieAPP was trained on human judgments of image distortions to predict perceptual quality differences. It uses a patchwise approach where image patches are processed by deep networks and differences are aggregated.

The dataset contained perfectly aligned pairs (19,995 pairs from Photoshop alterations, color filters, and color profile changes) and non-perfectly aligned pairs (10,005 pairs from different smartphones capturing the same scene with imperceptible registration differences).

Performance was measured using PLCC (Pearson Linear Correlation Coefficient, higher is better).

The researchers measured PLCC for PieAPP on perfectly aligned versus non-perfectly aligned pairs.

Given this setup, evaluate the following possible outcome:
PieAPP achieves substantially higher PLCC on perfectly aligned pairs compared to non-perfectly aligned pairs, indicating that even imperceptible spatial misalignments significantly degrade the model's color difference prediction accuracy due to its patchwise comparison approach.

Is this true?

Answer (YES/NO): NO